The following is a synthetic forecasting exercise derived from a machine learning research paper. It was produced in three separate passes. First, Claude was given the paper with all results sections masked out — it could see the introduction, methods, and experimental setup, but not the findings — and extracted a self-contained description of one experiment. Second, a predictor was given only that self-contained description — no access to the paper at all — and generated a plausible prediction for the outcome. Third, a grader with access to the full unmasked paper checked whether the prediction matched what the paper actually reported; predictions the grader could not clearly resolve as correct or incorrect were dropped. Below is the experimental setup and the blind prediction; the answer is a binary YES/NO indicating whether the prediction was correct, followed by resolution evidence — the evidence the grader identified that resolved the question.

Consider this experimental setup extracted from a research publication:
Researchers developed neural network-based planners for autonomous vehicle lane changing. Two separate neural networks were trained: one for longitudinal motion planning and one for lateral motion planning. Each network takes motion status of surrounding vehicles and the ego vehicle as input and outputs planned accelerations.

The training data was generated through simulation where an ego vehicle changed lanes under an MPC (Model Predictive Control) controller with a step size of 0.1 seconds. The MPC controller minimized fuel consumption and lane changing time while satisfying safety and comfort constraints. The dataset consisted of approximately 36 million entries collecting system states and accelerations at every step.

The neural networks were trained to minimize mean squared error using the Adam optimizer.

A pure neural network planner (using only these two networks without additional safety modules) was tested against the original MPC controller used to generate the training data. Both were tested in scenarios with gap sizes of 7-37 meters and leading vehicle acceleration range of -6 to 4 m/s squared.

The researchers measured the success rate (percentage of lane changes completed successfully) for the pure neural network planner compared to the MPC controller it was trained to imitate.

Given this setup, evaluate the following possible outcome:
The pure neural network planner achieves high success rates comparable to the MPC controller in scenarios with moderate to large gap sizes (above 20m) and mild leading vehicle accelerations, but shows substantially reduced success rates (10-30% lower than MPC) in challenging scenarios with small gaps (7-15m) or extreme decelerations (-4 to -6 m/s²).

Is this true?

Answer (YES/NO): NO